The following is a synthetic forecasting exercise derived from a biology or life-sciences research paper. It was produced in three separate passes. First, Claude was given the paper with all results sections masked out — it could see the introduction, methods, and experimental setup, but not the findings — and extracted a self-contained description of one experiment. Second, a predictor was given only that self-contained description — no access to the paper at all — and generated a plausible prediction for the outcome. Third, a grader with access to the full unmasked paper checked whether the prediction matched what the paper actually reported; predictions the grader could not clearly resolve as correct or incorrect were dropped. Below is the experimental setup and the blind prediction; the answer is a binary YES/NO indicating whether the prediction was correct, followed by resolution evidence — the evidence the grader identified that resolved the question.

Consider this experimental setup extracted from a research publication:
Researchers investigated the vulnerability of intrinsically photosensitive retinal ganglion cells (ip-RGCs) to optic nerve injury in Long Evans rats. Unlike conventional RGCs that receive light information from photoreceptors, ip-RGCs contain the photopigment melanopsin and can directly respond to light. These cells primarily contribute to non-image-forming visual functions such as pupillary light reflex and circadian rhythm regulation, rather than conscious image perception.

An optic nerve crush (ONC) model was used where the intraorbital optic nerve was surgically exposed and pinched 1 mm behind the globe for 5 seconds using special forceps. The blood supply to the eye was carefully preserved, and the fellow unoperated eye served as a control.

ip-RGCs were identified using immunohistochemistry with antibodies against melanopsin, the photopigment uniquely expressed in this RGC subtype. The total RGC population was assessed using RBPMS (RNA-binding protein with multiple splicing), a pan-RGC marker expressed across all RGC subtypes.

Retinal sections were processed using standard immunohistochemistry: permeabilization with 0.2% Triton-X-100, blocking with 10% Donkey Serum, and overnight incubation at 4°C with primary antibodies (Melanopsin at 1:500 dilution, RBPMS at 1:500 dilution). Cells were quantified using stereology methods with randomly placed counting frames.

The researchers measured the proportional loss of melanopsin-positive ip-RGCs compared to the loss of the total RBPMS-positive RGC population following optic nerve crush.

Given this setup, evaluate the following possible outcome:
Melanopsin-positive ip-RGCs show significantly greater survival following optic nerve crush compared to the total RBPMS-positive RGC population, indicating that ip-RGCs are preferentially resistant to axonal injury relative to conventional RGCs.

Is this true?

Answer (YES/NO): YES